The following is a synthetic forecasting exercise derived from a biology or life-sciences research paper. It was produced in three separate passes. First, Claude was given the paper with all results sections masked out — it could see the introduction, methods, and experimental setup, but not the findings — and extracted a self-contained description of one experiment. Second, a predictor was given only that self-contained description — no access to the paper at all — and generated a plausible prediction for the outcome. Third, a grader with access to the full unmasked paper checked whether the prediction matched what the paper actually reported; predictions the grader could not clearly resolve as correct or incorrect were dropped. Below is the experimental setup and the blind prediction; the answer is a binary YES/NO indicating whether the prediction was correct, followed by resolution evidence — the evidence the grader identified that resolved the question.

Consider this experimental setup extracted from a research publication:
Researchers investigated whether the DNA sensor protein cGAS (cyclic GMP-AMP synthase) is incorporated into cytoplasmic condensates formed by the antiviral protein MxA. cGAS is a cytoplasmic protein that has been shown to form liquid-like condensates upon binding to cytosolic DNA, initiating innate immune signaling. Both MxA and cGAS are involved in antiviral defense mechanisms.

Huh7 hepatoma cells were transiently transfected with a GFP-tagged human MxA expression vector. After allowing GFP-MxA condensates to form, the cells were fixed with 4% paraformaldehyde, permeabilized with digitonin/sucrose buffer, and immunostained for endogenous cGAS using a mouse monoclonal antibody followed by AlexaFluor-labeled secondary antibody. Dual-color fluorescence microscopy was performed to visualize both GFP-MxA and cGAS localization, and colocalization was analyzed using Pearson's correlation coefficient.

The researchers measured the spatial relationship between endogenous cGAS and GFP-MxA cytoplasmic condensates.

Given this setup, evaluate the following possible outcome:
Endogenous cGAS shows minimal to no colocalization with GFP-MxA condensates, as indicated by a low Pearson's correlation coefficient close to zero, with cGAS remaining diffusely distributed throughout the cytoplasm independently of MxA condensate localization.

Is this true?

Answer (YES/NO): NO